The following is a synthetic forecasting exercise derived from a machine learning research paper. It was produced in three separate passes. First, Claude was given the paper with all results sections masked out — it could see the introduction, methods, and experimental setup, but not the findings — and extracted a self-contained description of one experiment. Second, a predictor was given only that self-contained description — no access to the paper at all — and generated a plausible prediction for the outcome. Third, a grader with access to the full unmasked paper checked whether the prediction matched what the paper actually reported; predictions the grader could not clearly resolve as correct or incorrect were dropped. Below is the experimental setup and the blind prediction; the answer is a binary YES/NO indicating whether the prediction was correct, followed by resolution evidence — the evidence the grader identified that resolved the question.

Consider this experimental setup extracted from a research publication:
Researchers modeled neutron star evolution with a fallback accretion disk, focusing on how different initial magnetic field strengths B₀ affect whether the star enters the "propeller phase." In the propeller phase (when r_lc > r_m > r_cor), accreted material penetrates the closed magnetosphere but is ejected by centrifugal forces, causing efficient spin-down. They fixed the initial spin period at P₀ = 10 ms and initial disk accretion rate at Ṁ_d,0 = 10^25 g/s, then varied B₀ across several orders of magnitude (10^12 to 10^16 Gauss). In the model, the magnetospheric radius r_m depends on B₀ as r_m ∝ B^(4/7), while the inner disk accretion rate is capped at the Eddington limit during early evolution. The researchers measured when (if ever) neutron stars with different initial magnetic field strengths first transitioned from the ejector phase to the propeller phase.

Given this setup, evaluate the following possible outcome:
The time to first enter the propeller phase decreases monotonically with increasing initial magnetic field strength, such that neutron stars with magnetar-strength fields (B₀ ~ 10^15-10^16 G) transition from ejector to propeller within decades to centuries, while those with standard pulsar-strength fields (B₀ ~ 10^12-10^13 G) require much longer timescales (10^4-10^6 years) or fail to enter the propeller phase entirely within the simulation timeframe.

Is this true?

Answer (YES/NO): NO